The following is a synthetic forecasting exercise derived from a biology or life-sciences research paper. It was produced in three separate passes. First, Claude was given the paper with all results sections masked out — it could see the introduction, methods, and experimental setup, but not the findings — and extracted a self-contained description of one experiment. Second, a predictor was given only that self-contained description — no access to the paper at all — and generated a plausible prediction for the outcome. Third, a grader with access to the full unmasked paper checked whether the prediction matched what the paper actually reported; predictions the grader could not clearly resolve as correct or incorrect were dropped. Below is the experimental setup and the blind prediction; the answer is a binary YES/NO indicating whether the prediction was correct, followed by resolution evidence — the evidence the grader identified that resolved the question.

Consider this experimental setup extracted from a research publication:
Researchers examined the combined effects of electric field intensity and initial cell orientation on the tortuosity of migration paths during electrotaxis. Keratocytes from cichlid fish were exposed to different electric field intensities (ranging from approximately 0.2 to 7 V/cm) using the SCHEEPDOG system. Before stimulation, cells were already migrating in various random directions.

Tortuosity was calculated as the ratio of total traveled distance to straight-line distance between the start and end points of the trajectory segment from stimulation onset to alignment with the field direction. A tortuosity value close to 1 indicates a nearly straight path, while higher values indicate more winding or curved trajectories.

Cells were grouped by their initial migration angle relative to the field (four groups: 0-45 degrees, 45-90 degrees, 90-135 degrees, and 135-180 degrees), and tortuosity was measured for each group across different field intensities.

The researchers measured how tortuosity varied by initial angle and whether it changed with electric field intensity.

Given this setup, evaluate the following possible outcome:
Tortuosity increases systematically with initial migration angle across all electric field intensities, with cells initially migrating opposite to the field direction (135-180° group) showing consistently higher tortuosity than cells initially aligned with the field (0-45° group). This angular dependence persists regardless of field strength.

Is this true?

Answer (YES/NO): NO